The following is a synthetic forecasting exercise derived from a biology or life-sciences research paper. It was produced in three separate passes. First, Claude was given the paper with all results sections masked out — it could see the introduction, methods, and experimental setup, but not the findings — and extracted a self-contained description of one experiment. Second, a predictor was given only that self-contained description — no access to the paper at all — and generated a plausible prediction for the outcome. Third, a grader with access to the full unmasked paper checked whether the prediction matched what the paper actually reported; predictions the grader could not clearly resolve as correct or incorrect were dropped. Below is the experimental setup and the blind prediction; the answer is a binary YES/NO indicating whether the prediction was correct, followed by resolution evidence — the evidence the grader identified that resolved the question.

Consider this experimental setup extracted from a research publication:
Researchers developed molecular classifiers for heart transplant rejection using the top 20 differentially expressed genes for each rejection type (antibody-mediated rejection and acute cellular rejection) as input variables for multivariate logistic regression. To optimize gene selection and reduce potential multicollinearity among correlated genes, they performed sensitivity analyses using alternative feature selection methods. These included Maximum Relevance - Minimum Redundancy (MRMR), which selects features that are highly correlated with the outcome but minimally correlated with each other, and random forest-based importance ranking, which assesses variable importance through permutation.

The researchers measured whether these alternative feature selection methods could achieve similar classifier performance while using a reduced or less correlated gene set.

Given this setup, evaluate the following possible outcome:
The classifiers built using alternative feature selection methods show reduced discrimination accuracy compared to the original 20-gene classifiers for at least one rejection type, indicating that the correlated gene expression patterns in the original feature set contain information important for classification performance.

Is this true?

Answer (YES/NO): NO